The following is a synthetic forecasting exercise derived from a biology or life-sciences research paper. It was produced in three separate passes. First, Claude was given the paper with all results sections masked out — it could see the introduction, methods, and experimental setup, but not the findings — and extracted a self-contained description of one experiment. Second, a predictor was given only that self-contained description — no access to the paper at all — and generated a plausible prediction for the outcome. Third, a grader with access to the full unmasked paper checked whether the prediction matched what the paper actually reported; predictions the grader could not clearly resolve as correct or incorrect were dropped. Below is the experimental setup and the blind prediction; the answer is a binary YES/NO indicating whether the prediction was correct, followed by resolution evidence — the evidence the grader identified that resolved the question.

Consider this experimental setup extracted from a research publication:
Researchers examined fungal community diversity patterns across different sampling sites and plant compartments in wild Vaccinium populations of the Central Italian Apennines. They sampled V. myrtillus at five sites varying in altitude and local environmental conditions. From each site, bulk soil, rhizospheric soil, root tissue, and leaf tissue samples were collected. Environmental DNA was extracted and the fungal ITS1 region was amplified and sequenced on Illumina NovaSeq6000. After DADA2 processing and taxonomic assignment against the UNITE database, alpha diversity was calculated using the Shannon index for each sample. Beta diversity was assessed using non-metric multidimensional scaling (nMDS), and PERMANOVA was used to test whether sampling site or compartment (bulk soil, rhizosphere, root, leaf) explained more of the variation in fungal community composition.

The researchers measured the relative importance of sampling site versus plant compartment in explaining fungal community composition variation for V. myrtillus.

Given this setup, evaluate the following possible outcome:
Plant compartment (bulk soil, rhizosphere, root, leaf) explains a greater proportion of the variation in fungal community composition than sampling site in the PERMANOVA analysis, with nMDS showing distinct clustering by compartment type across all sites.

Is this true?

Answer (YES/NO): NO